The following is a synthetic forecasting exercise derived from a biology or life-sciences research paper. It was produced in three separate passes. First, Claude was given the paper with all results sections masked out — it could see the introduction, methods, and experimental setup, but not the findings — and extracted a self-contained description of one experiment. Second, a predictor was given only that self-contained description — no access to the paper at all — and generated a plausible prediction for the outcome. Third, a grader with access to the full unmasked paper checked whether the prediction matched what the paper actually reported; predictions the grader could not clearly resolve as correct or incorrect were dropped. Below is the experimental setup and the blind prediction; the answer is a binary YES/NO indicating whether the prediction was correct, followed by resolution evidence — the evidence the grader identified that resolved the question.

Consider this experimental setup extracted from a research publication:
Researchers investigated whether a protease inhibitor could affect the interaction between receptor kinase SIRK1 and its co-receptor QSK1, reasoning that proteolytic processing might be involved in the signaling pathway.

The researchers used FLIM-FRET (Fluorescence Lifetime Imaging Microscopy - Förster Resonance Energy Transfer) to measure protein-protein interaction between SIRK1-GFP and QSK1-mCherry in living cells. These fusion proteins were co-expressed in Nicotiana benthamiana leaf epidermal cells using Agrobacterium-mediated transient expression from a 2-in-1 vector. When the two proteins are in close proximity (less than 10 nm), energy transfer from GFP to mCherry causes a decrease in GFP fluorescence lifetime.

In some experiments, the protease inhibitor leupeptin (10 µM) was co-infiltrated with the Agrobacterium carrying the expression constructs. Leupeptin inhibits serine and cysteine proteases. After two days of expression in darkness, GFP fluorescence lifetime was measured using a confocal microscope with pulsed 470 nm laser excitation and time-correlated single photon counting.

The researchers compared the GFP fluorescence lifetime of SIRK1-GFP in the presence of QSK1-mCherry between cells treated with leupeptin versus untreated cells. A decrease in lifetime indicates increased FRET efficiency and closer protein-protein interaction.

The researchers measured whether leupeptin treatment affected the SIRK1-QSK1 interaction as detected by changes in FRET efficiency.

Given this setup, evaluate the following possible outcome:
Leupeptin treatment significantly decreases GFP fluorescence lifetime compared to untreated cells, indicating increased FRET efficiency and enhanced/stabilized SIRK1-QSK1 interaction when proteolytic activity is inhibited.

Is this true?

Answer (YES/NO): NO